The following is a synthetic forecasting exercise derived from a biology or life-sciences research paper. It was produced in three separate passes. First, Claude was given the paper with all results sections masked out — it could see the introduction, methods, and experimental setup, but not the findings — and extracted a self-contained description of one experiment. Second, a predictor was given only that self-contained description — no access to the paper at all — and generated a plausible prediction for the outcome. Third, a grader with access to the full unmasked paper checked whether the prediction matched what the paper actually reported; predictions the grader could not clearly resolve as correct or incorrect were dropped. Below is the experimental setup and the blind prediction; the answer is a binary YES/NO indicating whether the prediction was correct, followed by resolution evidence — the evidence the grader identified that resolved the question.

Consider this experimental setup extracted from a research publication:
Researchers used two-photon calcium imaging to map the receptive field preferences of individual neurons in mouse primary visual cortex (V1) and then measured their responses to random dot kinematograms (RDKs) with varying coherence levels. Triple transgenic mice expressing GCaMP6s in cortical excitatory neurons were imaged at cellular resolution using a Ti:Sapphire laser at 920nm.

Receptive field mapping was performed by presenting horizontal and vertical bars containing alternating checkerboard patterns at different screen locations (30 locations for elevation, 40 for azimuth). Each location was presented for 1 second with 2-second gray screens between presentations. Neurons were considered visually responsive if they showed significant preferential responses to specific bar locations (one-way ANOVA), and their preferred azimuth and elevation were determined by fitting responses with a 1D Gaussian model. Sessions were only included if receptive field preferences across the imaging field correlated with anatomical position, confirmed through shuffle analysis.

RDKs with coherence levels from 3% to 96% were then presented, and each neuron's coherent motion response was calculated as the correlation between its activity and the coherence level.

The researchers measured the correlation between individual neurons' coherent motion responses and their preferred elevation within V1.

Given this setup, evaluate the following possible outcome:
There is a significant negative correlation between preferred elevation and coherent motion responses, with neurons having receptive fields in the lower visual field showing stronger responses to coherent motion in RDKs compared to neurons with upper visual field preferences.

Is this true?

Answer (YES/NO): YES